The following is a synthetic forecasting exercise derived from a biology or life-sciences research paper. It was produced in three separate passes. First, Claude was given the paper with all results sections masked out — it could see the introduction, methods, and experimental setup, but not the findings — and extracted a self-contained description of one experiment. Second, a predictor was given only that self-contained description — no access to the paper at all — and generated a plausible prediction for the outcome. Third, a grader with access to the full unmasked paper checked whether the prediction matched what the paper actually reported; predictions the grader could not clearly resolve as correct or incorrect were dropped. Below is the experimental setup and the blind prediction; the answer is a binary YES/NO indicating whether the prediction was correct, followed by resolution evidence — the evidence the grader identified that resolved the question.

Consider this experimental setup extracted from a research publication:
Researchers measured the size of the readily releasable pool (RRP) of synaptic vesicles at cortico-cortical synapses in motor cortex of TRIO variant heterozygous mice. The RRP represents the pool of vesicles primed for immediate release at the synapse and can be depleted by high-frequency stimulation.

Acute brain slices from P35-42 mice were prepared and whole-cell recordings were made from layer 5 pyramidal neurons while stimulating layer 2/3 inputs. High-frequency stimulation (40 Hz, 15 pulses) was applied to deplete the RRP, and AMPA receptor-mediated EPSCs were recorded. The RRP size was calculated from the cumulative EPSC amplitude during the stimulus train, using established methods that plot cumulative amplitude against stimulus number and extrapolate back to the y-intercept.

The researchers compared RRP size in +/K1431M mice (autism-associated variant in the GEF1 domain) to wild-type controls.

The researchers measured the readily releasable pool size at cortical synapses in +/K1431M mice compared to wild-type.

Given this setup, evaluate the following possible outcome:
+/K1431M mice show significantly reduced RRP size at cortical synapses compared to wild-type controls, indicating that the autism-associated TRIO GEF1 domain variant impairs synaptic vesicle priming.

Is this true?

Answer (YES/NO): NO